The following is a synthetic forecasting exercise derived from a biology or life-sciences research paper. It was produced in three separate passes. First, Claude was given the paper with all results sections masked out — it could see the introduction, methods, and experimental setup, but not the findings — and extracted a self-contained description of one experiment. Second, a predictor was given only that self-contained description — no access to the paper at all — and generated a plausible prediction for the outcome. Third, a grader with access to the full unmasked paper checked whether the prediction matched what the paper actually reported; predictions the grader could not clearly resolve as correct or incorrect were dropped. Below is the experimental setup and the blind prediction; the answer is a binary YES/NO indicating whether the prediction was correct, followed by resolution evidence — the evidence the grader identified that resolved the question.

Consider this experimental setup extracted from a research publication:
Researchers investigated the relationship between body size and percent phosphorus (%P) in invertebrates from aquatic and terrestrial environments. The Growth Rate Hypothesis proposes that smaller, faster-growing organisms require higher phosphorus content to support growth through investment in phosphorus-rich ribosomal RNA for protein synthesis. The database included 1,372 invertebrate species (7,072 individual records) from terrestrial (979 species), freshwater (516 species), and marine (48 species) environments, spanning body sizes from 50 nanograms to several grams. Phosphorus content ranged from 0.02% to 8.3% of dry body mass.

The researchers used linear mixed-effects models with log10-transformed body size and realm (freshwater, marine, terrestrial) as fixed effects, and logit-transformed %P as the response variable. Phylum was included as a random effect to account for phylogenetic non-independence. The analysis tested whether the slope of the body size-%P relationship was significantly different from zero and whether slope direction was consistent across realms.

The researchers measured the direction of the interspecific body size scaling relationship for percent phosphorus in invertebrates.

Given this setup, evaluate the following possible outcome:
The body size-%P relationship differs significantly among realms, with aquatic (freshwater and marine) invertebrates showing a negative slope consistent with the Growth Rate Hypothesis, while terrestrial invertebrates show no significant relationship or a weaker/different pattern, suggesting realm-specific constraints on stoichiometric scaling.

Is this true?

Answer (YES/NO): NO